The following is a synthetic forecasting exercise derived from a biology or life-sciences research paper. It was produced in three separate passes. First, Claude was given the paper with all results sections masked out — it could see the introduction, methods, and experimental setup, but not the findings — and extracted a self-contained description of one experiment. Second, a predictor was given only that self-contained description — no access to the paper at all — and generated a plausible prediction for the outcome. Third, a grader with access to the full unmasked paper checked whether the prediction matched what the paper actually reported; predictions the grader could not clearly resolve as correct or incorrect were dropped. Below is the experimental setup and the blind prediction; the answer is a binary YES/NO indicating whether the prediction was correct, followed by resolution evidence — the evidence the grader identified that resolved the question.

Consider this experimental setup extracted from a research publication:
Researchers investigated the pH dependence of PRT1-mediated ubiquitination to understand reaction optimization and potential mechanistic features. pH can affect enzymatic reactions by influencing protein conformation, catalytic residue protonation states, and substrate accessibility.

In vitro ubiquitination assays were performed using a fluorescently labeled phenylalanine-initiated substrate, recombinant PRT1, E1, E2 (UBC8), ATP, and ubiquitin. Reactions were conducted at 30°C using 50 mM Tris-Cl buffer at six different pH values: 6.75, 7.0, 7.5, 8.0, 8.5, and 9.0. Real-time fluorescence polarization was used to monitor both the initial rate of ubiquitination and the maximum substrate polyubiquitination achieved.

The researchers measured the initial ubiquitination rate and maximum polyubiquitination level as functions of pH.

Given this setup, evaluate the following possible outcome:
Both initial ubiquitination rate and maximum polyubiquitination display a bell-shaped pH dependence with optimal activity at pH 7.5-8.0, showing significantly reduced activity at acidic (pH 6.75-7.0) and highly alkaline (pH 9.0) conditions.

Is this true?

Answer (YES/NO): YES